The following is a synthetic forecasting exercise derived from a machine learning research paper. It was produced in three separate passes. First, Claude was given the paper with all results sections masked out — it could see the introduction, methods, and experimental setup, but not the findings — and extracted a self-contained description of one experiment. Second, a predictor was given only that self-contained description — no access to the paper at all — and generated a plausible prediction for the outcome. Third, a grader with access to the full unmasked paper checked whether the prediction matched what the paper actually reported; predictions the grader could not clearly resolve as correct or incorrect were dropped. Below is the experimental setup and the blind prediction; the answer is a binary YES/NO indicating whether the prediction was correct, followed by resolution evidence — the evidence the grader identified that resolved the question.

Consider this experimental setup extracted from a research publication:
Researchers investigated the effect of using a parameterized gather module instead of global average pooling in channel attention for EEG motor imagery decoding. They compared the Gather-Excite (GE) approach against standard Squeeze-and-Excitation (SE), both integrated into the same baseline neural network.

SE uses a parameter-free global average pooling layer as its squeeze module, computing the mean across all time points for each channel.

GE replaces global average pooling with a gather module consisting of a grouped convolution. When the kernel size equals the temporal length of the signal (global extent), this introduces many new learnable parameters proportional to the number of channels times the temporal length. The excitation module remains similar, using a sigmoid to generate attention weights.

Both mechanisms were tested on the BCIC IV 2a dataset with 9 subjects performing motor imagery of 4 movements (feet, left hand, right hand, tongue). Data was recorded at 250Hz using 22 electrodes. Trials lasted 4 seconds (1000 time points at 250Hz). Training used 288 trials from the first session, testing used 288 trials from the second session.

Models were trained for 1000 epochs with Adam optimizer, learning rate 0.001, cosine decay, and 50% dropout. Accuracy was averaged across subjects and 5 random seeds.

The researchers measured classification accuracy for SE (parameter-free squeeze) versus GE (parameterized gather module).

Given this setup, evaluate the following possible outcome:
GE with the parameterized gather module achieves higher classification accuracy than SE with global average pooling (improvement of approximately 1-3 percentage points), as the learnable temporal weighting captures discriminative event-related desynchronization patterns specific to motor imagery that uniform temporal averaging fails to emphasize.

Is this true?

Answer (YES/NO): NO